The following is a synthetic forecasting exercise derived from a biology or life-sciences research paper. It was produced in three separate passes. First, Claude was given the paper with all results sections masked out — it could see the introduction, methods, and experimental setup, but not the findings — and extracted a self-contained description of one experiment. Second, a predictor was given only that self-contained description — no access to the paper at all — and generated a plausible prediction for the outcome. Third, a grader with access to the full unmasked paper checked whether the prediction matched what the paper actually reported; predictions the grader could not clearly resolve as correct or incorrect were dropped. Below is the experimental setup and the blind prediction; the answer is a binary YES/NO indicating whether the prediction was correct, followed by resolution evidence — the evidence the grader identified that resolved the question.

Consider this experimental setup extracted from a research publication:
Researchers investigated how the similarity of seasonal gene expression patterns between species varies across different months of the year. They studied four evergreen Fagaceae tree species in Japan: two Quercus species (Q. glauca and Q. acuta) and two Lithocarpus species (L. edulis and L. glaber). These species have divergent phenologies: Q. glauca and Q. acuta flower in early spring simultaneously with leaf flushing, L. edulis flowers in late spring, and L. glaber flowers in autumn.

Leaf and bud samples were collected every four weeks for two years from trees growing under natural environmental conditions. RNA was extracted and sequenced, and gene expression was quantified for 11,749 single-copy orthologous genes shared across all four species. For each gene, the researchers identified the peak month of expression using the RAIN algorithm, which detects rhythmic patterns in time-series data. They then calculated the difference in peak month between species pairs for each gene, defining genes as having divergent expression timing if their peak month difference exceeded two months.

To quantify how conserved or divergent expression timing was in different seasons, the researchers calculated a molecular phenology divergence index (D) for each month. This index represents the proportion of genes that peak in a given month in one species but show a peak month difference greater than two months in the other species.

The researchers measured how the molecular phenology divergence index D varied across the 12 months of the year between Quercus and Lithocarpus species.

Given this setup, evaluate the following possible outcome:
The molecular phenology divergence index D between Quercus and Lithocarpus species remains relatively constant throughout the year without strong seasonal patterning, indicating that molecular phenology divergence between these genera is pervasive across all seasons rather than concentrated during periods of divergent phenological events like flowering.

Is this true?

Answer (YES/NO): NO